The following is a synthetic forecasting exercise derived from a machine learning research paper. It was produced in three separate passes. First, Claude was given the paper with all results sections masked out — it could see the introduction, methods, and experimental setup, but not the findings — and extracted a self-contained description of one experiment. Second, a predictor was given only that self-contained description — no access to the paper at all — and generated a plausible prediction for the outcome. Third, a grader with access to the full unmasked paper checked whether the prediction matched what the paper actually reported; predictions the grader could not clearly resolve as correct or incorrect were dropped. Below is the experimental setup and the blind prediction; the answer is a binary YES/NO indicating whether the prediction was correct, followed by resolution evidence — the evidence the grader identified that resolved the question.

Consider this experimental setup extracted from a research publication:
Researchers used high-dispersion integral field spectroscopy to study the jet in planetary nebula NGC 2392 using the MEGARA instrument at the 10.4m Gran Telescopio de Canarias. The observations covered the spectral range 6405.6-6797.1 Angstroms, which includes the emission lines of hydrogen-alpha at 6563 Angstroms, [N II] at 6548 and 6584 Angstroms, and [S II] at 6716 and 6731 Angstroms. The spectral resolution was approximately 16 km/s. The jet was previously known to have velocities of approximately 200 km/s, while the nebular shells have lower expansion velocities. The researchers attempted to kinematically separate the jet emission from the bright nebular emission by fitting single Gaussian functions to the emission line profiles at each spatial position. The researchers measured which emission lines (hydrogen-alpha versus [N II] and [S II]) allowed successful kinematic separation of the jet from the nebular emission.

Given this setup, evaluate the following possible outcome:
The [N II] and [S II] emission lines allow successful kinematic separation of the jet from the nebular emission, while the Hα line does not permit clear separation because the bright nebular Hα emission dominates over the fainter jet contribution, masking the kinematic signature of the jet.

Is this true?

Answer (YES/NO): YES